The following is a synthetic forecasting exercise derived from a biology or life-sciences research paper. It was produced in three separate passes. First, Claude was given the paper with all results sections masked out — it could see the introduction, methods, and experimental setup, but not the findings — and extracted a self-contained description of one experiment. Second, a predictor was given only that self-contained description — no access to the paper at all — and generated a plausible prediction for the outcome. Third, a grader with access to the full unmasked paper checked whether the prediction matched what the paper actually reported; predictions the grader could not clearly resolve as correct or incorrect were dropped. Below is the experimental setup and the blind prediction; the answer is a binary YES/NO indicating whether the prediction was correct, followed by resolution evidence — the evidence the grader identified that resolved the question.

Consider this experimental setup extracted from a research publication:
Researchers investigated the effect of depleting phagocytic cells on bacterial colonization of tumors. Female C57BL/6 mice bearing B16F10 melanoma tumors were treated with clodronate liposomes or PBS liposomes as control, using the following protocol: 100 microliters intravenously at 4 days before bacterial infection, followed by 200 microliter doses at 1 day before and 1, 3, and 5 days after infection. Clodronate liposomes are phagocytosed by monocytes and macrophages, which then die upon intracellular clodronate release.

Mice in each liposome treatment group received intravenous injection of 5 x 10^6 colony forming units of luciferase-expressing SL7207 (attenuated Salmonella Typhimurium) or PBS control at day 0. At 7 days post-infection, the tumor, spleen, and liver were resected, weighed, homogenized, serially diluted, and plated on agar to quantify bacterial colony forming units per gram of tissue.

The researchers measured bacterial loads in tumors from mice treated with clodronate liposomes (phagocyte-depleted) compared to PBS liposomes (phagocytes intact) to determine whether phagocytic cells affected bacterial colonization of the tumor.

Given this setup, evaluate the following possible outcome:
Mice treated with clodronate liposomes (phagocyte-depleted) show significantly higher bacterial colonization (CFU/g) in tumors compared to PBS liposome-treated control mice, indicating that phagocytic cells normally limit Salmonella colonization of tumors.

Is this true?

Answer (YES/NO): NO